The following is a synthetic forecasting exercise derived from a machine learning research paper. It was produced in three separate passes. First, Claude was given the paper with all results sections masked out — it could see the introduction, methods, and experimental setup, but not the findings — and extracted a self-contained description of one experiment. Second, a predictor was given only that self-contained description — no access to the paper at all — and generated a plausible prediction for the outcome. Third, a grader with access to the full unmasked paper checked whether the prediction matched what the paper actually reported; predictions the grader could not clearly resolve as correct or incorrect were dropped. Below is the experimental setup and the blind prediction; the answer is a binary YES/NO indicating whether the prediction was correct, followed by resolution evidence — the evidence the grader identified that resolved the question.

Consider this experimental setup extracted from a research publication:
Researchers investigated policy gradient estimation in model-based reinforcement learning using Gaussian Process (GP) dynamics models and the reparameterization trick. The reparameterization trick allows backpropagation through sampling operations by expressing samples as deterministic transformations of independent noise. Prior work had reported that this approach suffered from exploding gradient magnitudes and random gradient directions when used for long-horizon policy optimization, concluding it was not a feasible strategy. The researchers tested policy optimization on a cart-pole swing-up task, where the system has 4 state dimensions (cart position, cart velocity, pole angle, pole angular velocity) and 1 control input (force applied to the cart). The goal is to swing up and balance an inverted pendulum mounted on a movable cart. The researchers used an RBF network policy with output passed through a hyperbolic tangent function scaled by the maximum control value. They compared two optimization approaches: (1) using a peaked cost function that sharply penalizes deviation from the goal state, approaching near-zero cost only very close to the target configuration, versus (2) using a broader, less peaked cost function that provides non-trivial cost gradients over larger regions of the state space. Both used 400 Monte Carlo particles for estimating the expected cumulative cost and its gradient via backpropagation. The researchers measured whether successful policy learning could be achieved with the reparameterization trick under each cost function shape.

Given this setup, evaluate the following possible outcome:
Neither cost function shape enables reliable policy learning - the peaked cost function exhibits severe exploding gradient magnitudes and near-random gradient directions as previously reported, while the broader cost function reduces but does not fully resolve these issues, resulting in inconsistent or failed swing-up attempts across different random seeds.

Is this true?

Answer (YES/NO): NO